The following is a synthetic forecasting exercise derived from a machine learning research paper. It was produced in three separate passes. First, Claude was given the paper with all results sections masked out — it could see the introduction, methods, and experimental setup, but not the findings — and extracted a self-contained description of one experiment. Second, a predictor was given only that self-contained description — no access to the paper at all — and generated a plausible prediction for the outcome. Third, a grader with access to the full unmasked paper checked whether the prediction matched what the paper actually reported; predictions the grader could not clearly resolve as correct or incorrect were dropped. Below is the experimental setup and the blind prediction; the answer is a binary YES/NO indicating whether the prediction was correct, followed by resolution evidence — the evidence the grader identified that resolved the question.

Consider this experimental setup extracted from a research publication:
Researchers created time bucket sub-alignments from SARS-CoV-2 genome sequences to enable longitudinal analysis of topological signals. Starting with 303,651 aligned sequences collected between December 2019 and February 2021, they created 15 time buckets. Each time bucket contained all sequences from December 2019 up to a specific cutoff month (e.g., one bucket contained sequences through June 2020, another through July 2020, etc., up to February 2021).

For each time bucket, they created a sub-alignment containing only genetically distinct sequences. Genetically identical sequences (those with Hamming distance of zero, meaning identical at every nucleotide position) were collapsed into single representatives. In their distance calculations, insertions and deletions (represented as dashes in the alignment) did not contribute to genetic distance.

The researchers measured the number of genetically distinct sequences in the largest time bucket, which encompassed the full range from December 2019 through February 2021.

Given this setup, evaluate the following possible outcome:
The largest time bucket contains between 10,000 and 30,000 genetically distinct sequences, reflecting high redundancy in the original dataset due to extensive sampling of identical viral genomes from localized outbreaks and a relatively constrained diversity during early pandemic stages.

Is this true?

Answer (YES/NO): NO